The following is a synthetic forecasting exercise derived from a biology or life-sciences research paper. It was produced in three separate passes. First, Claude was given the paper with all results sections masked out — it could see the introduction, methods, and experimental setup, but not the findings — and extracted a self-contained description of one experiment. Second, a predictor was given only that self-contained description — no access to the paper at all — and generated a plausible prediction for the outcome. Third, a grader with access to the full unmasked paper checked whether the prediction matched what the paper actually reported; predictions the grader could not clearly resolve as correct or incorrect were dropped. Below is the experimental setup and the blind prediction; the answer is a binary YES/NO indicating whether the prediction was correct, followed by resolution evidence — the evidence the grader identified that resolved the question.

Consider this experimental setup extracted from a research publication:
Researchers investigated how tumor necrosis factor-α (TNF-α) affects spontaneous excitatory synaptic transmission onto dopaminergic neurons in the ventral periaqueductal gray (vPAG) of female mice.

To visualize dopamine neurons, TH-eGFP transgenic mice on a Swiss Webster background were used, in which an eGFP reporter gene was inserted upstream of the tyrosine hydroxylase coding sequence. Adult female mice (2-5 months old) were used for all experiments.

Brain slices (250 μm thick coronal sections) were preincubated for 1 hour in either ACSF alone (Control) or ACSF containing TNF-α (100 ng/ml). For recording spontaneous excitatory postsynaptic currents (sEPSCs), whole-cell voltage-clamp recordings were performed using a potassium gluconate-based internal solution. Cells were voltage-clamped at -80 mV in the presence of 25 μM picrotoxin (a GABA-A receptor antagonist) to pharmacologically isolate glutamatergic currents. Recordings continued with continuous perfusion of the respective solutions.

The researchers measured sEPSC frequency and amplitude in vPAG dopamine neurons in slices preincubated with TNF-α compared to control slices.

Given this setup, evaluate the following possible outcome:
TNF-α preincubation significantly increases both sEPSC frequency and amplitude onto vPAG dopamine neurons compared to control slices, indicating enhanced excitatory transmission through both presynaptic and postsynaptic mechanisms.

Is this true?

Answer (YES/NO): NO